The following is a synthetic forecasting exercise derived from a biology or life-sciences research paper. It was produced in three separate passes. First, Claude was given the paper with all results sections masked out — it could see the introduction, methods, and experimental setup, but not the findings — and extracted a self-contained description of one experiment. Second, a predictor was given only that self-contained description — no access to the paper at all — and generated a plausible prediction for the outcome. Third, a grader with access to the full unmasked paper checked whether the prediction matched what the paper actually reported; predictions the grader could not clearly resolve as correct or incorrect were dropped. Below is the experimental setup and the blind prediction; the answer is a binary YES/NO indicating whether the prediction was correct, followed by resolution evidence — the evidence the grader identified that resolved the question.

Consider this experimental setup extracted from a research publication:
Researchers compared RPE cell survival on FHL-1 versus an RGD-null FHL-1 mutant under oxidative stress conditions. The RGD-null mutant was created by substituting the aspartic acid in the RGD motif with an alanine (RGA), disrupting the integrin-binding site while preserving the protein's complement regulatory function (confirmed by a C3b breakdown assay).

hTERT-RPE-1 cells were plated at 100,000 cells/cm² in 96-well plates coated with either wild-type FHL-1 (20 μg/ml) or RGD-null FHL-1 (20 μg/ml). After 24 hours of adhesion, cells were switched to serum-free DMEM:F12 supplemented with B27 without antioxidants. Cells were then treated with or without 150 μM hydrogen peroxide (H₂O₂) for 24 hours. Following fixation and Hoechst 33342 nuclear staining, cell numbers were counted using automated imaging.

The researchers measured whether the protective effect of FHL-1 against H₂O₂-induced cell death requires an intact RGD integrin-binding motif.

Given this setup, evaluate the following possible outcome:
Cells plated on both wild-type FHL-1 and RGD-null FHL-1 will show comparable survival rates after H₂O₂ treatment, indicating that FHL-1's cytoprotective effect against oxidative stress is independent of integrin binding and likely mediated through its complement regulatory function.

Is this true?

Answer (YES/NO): NO